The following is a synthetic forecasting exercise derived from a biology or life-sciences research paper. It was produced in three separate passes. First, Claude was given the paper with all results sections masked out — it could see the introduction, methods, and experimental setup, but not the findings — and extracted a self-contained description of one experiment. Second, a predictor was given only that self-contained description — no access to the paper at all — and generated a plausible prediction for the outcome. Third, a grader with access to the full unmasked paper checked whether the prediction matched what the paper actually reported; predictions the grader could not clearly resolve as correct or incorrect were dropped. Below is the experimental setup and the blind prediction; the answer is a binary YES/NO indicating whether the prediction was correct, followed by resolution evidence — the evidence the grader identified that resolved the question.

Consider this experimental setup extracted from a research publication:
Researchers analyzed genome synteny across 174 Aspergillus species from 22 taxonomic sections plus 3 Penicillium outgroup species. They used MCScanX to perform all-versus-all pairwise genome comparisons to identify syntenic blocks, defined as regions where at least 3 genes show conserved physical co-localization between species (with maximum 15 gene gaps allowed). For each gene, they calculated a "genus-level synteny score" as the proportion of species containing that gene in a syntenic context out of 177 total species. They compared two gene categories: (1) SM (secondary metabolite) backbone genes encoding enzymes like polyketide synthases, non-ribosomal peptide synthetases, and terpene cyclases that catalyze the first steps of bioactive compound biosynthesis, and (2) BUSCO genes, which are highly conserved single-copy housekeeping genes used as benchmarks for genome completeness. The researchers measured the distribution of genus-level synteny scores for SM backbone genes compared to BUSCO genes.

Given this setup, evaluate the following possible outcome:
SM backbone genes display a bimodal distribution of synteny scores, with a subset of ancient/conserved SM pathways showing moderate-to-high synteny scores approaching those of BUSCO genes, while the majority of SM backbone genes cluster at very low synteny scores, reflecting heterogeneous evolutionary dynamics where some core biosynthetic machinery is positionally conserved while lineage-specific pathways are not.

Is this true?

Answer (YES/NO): NO